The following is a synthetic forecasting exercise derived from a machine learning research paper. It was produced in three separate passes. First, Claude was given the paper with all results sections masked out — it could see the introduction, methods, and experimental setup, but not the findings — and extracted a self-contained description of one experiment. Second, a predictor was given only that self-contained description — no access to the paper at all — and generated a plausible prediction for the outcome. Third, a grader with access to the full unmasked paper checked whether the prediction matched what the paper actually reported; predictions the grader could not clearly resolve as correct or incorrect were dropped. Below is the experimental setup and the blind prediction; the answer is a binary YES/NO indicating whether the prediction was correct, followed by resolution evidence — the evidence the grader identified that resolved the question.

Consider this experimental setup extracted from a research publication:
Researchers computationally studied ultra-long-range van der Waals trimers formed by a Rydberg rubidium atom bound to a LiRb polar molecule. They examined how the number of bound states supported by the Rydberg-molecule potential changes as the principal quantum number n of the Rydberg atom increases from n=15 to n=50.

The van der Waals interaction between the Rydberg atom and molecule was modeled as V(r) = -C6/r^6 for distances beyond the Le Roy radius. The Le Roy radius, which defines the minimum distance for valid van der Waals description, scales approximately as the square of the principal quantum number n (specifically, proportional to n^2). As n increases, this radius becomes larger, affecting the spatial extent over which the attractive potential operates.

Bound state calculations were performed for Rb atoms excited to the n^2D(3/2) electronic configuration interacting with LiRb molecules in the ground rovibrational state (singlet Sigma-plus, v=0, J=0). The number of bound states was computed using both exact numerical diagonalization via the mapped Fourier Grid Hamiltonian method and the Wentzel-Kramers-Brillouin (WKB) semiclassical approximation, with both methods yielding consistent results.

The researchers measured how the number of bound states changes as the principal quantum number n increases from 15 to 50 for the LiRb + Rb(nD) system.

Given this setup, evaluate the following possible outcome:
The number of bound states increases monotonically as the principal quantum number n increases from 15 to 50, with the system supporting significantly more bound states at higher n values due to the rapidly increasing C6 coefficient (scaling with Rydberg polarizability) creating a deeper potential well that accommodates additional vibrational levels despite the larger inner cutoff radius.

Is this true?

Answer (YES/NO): NO